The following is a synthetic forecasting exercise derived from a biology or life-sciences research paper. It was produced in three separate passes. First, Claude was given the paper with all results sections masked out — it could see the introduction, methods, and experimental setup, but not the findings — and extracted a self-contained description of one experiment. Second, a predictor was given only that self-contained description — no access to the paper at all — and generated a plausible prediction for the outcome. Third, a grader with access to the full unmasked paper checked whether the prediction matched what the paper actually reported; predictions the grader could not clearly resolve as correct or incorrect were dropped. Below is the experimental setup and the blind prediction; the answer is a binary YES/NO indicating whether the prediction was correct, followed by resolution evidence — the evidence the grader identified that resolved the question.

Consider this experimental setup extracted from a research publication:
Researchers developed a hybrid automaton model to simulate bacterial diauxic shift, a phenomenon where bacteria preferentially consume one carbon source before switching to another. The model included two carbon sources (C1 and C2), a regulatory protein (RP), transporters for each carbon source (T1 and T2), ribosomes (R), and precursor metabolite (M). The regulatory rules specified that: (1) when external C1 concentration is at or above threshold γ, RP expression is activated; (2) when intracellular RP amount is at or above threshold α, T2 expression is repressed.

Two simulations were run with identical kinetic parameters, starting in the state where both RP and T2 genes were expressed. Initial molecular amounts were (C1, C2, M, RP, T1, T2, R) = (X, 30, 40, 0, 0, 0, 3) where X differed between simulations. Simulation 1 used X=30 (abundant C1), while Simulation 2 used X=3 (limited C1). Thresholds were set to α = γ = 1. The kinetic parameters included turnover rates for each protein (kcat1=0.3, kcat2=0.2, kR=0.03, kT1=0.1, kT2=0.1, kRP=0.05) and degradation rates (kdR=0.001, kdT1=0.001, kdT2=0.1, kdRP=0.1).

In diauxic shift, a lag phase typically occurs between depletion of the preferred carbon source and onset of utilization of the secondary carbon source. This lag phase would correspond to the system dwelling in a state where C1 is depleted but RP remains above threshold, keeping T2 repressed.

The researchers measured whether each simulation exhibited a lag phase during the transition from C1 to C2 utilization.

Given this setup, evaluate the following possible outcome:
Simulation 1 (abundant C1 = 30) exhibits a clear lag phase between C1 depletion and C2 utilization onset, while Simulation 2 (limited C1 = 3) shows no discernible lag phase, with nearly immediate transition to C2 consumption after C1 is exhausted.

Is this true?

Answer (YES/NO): YES